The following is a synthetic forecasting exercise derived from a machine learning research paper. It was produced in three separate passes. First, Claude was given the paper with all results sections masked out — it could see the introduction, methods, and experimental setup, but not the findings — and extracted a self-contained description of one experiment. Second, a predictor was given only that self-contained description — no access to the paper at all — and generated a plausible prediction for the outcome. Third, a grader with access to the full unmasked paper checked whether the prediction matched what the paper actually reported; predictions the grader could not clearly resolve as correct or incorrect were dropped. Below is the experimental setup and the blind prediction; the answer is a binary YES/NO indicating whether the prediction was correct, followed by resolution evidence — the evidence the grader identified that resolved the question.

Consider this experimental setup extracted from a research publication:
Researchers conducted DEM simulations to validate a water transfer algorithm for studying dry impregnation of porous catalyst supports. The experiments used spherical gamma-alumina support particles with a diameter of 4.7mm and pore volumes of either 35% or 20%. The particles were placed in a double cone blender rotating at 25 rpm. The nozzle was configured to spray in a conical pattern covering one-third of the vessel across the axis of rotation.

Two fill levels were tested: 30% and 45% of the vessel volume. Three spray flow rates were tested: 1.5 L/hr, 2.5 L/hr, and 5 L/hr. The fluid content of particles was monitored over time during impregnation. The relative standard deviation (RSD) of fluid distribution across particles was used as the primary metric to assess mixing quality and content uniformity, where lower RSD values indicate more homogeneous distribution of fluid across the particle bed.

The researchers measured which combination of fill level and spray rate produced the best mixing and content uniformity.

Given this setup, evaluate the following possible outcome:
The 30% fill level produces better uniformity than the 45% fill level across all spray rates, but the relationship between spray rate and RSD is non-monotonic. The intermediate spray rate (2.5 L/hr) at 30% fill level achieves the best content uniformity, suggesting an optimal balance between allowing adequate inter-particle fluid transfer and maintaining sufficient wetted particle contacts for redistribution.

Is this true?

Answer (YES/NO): NO